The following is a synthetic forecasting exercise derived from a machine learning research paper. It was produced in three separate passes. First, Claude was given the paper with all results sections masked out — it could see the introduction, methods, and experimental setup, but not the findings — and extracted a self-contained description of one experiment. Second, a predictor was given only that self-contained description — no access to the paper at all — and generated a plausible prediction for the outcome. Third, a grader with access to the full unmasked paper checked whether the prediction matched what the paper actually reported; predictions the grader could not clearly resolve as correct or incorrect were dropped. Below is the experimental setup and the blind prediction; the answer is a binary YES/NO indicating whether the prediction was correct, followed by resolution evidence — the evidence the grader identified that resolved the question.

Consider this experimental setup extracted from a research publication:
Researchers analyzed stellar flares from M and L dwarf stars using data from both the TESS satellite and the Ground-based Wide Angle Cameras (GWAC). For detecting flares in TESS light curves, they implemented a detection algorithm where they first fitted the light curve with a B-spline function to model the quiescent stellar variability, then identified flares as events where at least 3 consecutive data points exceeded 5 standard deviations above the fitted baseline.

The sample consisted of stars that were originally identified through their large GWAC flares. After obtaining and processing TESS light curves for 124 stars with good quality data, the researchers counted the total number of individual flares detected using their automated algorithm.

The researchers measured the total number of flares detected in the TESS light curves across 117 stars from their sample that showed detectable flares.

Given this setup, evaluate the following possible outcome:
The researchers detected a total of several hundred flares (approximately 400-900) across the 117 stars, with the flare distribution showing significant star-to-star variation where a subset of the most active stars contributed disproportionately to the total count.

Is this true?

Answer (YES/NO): NO